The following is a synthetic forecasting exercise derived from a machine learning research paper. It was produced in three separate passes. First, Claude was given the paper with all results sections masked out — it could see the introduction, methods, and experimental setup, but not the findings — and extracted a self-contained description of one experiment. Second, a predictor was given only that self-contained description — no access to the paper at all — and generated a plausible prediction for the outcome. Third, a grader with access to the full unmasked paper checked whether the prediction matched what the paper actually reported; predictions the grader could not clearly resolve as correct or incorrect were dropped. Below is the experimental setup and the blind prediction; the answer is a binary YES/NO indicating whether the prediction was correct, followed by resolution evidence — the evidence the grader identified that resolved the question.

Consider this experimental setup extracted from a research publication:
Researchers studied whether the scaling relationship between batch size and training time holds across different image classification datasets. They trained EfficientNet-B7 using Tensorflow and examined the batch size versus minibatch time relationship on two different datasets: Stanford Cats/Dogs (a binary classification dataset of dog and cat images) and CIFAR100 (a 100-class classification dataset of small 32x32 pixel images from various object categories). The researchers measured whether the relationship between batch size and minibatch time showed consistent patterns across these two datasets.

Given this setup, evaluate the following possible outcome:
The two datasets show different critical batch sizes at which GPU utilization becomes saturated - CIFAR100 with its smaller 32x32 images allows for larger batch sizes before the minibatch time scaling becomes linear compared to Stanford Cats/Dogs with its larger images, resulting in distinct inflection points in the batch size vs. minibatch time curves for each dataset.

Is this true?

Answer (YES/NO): NO